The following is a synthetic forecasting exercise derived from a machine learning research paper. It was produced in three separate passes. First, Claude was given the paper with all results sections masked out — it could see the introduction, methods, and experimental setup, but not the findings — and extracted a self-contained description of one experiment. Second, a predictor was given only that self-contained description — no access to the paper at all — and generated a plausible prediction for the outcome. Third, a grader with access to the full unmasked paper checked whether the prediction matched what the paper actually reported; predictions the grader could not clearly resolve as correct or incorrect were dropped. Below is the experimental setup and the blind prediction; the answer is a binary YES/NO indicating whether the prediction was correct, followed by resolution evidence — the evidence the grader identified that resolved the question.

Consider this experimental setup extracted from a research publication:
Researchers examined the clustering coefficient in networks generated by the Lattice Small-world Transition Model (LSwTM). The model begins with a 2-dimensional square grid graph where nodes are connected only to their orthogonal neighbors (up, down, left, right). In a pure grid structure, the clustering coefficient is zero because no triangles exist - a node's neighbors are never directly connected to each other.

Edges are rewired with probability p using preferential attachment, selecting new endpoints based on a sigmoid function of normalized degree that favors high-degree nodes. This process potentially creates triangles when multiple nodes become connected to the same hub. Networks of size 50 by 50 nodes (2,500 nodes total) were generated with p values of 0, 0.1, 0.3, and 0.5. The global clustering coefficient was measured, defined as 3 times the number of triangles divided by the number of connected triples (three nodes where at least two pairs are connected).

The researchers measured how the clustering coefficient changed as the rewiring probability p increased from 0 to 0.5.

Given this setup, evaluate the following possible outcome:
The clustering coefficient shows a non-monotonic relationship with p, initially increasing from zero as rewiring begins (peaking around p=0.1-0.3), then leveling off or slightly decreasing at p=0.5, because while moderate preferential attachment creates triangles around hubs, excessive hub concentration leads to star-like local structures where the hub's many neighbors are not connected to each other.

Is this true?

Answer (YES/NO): NO